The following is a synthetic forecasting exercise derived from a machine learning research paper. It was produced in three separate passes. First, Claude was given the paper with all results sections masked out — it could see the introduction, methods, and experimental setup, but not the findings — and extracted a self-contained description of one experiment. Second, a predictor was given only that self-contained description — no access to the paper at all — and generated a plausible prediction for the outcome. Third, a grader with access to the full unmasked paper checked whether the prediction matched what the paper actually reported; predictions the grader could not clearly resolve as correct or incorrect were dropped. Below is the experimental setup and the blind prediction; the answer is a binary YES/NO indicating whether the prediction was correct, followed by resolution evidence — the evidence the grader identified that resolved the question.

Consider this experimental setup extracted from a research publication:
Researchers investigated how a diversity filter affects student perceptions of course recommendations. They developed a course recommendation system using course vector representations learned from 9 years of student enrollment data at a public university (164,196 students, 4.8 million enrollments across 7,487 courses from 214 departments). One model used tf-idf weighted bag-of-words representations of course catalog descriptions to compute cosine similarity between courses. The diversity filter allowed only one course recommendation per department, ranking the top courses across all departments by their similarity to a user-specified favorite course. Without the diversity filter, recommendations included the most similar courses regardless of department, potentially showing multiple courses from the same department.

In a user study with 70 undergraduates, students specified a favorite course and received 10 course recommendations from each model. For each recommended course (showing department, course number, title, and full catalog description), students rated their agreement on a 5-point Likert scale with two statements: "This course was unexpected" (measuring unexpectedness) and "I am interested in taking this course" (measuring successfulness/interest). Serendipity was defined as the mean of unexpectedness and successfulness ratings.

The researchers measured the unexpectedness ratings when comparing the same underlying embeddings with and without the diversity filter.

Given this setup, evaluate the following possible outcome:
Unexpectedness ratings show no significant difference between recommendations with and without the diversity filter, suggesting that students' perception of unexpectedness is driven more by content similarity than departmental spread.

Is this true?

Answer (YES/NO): NO